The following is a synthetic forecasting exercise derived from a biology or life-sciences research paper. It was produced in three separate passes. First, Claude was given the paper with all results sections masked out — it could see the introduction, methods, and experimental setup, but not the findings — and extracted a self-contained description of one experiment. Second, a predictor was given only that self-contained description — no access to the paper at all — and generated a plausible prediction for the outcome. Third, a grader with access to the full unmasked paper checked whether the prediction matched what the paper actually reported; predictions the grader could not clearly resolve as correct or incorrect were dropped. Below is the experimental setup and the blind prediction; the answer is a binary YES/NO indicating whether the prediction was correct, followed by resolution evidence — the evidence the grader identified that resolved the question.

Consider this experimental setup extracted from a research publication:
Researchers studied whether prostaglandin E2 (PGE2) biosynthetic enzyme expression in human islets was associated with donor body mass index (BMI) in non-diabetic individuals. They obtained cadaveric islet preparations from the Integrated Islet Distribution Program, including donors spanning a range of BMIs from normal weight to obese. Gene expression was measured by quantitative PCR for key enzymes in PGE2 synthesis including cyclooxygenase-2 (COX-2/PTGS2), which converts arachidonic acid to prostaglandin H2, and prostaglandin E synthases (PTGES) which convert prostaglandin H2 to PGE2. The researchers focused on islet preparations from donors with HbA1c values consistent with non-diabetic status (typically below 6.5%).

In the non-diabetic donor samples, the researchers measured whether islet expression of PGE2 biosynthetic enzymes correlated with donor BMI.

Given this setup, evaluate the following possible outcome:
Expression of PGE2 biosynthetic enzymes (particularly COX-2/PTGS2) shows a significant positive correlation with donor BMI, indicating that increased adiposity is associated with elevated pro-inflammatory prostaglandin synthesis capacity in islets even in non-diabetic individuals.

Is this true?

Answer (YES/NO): YES